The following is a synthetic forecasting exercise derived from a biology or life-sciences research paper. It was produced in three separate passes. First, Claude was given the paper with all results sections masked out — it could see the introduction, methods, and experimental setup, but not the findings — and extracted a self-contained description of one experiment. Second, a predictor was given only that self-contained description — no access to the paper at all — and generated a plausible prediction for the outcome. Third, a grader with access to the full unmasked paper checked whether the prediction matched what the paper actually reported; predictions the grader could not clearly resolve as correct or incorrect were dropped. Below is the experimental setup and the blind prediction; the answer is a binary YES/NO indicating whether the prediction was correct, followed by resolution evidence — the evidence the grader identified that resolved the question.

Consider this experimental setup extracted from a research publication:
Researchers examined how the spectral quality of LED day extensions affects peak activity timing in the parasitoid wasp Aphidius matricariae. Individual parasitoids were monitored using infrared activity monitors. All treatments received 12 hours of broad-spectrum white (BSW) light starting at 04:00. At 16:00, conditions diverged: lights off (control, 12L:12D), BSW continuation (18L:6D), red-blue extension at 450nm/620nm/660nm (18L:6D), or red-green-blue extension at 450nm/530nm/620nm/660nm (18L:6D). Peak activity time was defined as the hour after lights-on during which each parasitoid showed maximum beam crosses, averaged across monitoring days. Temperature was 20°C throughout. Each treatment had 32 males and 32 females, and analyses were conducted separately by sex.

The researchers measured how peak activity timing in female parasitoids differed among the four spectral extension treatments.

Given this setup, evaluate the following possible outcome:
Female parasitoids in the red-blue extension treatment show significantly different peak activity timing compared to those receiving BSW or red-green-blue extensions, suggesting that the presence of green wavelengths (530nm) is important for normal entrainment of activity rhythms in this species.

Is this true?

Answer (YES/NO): NO